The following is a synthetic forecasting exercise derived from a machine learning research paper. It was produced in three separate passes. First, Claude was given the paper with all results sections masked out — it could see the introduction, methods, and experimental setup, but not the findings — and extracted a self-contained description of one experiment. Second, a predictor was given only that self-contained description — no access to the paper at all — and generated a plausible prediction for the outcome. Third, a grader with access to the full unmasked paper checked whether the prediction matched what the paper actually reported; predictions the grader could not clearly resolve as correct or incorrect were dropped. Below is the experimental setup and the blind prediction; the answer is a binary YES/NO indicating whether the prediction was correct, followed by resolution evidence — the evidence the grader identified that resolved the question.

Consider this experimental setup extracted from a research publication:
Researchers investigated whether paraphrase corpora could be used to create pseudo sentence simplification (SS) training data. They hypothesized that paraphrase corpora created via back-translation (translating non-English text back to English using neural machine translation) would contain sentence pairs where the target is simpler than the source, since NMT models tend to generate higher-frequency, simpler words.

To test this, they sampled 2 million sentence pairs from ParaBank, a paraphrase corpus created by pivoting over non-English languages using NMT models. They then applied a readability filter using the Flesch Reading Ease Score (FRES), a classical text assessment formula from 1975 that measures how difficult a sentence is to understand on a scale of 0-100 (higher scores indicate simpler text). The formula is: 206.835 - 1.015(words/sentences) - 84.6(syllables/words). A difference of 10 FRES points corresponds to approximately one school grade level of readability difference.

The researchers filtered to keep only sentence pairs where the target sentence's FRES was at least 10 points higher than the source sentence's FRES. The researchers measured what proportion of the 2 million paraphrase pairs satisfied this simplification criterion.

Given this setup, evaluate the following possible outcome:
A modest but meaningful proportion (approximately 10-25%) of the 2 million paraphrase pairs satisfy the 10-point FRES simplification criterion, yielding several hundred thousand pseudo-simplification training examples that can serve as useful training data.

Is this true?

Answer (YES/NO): YES